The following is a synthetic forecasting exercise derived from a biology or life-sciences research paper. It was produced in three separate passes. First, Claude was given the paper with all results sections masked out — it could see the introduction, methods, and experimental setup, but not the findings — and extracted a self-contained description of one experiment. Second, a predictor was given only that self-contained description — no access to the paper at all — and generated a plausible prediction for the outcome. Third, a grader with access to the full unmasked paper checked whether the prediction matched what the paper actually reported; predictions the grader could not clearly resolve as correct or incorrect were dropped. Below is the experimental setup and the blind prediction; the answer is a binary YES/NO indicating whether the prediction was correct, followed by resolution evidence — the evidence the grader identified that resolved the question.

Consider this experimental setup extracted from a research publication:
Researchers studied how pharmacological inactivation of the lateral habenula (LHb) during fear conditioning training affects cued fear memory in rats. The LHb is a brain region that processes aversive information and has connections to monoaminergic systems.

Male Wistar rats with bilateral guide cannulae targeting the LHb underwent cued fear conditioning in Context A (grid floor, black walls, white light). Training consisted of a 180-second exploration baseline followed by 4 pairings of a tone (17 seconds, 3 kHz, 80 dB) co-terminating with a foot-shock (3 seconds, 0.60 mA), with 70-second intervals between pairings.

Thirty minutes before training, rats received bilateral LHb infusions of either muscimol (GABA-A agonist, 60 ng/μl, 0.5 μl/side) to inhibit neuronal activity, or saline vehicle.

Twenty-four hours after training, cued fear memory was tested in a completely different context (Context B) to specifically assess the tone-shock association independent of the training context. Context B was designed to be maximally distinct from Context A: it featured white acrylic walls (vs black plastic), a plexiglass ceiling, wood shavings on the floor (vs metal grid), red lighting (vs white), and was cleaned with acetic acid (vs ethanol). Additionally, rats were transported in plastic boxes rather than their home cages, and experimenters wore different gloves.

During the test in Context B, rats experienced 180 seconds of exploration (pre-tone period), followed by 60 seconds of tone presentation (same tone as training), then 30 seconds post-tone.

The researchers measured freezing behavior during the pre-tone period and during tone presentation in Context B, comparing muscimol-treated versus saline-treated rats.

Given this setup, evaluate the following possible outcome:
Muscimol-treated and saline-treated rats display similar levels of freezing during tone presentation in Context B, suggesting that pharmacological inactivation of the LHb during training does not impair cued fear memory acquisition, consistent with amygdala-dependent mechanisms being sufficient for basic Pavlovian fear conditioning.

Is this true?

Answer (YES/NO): NO